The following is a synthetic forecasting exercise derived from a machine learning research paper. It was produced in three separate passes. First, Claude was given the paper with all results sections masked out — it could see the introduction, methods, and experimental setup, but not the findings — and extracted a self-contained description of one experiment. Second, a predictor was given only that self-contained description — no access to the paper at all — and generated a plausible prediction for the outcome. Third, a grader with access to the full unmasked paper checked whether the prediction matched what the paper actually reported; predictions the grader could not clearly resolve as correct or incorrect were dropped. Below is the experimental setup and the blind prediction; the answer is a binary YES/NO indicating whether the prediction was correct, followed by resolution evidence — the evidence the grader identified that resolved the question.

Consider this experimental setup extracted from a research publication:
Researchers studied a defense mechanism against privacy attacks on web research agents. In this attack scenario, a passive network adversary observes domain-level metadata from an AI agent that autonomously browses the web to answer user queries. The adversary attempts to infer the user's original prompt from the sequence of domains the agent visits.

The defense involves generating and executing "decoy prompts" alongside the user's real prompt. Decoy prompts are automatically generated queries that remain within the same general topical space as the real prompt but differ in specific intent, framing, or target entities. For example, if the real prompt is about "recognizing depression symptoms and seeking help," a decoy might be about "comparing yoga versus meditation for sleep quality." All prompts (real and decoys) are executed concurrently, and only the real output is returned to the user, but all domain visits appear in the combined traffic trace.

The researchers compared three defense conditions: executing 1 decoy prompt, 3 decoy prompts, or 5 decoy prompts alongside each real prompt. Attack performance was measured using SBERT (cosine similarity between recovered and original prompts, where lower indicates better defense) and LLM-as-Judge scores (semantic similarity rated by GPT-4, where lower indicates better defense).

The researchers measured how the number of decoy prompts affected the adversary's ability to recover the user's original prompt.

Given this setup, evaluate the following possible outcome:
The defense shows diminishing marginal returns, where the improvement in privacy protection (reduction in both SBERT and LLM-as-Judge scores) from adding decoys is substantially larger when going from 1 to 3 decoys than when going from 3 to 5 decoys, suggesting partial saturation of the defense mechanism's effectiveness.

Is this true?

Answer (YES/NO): NO